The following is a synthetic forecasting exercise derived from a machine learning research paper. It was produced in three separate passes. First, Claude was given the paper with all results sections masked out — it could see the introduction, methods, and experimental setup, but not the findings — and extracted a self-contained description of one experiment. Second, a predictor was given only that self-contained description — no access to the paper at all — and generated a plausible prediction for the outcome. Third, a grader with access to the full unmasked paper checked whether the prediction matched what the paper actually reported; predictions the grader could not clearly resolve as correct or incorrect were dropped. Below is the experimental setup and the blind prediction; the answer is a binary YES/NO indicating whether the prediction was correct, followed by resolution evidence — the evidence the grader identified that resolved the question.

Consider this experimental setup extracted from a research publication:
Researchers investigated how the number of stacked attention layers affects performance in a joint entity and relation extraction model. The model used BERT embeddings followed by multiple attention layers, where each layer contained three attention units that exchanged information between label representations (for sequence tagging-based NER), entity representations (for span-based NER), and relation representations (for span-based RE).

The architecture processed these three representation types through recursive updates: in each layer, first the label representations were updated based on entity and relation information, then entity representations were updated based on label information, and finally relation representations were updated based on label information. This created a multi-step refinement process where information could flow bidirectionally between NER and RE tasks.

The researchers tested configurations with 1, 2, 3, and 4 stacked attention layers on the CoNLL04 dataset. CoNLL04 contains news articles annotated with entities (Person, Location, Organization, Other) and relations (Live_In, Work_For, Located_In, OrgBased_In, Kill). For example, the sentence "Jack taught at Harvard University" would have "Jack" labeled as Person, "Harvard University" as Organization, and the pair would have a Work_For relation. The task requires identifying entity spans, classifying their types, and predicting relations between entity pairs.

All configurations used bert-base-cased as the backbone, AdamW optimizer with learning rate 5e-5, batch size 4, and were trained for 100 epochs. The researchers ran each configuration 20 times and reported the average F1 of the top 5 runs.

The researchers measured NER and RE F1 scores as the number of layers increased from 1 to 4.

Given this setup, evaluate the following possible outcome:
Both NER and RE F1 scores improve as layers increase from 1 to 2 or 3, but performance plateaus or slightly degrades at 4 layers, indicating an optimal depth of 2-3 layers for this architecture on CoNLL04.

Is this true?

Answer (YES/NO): NO